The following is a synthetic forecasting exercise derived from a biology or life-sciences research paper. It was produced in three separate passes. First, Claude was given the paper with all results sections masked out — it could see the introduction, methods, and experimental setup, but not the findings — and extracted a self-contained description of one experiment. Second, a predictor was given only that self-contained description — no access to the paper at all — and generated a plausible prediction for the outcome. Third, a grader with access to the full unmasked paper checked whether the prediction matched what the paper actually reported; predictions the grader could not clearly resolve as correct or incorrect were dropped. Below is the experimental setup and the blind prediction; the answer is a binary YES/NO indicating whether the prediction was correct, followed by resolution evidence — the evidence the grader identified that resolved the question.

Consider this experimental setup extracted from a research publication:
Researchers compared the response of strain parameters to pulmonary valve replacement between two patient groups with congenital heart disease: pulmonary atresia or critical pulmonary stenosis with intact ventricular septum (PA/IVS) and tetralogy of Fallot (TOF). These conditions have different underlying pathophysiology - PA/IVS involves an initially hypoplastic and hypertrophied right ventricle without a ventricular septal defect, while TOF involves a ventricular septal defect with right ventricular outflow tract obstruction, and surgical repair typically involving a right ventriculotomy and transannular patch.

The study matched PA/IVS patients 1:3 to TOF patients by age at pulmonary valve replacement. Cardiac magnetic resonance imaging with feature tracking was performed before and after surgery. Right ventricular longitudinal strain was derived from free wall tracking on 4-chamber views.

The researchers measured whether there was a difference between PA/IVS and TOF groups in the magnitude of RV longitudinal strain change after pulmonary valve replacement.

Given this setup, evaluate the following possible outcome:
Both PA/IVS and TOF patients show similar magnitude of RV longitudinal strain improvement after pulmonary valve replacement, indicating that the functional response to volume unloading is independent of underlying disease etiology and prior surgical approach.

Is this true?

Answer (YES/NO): NO